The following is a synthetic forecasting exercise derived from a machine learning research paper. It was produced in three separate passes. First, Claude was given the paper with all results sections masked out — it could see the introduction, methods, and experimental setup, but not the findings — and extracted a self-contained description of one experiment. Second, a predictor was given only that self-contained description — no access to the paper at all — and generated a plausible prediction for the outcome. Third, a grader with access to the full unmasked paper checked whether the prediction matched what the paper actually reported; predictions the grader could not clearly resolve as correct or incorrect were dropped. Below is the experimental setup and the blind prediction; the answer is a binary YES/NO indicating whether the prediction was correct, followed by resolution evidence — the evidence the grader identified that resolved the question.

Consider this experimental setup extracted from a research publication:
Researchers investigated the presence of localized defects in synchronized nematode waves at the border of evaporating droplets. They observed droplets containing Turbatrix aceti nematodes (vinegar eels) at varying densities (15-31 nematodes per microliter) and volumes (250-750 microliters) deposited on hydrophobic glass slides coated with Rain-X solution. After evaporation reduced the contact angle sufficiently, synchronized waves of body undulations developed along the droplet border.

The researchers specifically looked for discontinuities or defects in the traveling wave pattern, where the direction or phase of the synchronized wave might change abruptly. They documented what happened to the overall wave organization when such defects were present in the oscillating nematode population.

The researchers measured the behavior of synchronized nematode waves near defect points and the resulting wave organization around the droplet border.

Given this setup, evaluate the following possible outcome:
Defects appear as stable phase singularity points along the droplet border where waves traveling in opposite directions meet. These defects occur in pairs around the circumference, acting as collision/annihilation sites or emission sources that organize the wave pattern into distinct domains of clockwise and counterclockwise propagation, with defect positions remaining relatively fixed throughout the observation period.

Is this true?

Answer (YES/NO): NO